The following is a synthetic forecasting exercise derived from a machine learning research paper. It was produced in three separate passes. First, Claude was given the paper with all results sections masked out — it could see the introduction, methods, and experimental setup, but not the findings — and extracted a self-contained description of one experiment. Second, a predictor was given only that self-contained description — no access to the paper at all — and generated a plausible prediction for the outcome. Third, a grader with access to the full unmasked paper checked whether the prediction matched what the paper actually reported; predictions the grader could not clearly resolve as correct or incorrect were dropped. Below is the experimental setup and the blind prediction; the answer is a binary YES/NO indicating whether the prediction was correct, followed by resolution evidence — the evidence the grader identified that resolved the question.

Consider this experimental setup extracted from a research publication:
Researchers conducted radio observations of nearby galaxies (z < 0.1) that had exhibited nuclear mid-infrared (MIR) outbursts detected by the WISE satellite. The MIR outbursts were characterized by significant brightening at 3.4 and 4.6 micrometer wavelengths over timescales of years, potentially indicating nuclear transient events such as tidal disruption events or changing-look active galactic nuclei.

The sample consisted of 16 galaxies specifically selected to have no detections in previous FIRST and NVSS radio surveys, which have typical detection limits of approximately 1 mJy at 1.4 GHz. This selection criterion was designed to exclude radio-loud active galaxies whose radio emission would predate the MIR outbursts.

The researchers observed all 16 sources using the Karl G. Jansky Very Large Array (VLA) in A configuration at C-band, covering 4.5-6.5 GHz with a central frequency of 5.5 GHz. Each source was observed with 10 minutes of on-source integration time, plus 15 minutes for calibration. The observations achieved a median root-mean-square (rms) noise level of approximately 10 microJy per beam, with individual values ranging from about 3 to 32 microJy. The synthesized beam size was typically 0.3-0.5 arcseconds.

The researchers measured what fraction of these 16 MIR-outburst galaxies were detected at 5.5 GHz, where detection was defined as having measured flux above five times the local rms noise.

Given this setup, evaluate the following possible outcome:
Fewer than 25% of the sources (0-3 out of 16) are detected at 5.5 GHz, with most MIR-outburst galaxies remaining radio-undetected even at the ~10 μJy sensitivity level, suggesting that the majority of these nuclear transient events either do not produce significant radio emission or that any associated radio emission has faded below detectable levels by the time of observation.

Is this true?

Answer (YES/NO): NO